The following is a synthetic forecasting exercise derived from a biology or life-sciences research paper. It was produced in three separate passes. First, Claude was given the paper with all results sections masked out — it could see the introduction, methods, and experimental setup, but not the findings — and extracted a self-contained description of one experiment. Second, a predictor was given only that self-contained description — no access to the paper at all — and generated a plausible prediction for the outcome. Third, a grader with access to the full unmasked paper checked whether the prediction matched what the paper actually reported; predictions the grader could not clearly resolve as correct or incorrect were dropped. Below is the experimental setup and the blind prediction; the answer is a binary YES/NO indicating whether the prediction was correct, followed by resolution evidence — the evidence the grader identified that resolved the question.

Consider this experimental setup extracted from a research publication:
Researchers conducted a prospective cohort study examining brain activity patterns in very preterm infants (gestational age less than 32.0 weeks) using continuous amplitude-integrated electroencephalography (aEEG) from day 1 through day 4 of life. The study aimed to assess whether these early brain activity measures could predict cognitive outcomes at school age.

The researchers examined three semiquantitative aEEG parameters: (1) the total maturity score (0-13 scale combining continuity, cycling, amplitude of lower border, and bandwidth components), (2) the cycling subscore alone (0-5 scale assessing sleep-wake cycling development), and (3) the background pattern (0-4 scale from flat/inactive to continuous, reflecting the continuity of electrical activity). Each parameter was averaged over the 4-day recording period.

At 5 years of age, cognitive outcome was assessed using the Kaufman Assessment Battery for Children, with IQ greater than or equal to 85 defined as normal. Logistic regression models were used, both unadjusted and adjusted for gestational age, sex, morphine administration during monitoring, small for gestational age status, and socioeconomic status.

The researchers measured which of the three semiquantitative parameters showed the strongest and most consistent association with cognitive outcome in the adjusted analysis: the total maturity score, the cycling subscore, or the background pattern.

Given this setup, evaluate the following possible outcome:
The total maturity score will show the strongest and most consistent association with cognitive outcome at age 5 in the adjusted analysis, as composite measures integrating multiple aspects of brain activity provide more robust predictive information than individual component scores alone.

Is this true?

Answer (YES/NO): NO